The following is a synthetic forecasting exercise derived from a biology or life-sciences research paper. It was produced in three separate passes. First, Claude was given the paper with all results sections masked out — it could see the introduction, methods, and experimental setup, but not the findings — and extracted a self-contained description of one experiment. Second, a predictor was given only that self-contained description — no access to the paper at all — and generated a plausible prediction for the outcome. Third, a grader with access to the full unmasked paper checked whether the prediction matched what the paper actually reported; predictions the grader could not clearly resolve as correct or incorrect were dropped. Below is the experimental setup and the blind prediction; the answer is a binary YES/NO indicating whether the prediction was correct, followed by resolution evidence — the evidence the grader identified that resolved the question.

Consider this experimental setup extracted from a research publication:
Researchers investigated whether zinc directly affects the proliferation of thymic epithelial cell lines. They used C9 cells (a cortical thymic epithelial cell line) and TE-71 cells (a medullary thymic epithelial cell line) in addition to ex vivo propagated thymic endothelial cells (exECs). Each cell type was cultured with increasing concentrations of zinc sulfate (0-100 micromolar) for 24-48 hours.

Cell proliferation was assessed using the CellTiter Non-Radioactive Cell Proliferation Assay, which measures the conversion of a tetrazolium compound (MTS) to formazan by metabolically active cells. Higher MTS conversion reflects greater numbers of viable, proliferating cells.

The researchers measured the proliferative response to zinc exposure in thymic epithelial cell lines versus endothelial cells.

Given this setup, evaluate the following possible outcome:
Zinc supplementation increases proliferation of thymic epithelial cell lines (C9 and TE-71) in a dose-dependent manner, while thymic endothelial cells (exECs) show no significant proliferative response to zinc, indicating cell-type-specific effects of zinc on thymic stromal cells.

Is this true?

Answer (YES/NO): NO